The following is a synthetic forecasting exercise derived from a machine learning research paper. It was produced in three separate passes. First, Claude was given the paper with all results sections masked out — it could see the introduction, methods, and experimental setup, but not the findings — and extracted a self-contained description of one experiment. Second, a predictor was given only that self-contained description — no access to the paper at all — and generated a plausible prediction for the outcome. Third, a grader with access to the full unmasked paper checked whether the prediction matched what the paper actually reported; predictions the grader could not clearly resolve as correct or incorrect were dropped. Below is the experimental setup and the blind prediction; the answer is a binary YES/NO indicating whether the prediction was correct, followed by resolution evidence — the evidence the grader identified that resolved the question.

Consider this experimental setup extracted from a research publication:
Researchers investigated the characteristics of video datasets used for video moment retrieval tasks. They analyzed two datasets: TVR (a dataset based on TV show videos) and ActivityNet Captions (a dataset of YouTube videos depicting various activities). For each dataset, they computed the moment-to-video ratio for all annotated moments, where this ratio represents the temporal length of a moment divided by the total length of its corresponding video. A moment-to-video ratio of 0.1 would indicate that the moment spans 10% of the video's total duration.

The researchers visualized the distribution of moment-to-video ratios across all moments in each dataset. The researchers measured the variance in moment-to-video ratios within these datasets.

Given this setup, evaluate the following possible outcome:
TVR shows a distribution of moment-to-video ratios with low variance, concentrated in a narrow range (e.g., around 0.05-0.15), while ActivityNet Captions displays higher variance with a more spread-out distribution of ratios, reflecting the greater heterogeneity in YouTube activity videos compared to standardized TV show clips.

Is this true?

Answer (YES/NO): NO